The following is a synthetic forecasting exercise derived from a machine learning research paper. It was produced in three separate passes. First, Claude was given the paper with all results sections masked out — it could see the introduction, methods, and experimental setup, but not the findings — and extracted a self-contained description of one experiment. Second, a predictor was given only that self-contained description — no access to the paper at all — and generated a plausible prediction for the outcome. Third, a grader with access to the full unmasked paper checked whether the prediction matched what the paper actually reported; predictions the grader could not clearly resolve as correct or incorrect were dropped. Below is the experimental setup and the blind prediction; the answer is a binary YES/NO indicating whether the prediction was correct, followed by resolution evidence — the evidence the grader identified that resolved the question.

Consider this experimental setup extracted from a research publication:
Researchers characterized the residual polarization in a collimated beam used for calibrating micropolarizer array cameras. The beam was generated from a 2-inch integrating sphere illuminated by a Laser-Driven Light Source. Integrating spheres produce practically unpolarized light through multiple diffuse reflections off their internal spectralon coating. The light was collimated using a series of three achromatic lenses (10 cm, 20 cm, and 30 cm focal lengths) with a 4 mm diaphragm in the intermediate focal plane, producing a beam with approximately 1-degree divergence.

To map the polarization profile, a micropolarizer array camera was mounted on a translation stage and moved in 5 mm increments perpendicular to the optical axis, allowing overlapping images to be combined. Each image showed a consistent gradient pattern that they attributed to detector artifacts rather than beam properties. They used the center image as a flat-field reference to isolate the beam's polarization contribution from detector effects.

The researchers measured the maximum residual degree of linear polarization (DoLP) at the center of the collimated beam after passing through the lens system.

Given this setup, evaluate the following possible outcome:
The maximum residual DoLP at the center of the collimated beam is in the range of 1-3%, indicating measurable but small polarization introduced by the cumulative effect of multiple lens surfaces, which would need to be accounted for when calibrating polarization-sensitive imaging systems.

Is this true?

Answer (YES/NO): NO